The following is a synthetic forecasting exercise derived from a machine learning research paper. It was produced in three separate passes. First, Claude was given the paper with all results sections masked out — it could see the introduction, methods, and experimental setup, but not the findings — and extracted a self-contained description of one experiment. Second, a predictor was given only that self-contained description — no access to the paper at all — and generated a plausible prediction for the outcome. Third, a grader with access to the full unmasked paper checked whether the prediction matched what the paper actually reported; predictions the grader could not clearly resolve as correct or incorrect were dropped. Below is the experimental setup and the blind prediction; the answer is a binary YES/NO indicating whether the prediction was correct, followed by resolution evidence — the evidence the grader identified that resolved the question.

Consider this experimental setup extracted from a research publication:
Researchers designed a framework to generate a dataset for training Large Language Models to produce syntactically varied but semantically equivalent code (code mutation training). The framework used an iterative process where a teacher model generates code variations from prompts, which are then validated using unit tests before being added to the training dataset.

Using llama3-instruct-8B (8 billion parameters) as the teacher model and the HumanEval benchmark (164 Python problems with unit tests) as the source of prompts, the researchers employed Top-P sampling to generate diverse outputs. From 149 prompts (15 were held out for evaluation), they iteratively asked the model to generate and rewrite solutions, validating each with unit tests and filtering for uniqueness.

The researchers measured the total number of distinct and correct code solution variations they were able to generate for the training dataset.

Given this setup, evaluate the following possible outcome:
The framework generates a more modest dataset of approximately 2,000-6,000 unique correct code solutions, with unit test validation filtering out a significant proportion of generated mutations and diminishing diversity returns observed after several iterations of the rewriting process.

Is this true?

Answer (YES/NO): YES